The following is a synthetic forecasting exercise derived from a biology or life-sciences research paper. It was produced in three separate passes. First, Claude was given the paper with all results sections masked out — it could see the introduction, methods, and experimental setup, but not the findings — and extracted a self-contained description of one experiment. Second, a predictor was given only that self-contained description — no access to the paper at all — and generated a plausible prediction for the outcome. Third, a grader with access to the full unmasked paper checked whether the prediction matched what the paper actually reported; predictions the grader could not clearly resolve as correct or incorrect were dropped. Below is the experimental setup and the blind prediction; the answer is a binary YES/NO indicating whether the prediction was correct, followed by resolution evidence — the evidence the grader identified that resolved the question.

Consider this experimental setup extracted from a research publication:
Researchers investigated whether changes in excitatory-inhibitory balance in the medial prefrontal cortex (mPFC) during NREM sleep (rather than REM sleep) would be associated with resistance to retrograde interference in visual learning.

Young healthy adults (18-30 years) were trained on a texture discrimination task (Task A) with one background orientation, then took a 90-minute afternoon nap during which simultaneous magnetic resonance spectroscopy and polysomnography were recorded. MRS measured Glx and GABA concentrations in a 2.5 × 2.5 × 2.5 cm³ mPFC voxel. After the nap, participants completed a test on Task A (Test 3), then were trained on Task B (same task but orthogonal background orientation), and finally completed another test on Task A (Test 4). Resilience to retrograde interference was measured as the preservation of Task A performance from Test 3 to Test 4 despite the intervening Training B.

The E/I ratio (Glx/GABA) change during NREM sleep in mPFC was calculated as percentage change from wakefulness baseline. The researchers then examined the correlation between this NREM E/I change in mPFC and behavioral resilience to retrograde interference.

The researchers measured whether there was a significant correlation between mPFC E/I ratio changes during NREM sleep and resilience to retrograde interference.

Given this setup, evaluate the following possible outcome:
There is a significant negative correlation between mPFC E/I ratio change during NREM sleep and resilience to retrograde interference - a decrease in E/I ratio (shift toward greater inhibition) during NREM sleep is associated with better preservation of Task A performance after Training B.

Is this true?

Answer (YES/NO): NO